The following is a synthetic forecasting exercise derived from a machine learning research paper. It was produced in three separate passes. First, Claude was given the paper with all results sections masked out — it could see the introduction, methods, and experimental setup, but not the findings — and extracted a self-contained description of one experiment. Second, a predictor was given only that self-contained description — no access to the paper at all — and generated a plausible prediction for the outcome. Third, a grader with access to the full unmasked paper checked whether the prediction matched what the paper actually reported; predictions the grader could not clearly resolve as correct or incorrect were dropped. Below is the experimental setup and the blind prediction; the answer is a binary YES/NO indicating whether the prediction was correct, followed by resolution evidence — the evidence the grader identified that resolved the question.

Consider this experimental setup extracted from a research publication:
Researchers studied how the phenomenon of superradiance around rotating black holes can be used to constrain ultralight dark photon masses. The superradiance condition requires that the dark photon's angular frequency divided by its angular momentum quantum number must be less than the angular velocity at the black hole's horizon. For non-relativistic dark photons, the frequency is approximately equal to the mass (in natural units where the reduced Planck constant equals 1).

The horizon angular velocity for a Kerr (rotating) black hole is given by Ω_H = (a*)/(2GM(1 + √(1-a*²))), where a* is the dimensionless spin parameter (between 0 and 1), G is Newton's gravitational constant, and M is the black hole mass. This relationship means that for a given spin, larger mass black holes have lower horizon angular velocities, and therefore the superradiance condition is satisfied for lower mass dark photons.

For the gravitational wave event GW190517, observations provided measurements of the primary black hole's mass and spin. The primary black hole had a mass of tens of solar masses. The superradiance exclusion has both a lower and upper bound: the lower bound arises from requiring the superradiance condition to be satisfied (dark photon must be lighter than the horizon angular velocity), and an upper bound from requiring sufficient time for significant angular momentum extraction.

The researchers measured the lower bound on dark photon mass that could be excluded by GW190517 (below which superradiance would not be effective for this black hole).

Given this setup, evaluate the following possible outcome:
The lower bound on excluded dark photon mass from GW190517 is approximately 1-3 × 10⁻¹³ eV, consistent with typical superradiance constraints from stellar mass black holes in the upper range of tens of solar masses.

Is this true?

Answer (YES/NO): NO